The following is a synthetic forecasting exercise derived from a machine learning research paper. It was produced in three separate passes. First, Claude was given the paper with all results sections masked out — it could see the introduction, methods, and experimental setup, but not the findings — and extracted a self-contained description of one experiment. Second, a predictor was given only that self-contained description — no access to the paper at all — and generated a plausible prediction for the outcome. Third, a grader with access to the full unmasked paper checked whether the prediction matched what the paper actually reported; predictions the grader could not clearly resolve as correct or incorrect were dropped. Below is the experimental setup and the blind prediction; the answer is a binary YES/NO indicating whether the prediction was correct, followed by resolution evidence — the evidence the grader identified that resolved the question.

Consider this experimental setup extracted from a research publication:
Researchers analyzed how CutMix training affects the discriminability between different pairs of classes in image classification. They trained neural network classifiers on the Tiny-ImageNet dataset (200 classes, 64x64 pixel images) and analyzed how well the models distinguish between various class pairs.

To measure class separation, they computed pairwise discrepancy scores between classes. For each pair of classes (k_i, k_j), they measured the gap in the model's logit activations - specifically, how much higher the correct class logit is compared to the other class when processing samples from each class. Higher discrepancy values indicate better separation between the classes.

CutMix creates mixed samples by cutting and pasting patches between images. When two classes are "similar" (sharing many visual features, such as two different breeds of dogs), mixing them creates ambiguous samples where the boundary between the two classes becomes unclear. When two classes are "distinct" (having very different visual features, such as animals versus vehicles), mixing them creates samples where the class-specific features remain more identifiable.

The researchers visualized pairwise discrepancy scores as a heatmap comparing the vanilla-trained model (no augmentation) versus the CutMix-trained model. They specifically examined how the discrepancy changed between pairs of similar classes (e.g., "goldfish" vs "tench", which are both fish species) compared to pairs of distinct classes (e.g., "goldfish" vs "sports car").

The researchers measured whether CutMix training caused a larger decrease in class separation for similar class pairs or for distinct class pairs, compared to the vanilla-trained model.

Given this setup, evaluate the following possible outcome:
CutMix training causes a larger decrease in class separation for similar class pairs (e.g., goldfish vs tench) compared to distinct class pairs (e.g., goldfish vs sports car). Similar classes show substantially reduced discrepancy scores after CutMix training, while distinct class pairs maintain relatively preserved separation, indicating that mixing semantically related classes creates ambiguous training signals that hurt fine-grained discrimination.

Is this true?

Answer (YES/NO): YES